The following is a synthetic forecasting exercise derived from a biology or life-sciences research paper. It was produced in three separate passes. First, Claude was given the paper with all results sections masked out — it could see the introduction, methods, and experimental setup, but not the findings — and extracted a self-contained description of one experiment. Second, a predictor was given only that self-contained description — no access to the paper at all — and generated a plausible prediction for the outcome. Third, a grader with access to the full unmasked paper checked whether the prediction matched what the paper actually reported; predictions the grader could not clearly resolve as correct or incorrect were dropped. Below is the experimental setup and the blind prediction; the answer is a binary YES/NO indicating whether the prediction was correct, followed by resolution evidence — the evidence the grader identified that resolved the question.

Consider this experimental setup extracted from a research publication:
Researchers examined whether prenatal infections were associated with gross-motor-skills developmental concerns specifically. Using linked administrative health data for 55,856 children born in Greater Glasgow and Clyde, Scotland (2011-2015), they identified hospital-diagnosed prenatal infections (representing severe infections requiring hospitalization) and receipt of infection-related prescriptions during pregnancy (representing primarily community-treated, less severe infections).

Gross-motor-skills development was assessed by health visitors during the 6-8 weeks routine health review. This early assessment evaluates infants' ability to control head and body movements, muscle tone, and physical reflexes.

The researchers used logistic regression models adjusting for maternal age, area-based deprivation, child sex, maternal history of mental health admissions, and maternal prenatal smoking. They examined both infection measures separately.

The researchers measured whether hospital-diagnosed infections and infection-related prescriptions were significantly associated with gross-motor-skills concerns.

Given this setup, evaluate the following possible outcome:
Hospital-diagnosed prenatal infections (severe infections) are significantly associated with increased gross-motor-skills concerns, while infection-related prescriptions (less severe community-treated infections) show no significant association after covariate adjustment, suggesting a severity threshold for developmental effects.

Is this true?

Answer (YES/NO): YES